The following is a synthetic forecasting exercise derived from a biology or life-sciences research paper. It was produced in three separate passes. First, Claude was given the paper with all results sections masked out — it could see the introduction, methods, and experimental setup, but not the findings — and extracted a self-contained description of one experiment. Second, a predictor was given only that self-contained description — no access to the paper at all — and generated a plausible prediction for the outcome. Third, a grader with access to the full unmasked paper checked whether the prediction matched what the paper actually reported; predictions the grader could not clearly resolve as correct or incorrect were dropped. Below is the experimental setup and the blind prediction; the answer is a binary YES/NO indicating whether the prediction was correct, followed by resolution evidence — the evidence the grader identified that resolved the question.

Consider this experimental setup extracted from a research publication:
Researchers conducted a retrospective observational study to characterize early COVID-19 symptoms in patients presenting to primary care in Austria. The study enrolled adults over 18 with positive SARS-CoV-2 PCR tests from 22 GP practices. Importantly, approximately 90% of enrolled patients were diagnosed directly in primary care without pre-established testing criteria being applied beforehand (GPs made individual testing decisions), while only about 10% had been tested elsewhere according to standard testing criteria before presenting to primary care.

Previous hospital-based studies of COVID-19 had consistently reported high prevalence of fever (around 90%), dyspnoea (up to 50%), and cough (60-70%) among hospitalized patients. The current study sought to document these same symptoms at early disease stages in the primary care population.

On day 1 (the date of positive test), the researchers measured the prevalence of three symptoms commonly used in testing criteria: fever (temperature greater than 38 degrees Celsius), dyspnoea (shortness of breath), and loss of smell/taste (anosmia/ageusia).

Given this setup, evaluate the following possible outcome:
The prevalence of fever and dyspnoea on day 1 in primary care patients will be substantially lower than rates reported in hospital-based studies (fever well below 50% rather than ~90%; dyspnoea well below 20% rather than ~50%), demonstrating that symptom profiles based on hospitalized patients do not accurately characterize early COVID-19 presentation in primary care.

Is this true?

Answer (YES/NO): YES